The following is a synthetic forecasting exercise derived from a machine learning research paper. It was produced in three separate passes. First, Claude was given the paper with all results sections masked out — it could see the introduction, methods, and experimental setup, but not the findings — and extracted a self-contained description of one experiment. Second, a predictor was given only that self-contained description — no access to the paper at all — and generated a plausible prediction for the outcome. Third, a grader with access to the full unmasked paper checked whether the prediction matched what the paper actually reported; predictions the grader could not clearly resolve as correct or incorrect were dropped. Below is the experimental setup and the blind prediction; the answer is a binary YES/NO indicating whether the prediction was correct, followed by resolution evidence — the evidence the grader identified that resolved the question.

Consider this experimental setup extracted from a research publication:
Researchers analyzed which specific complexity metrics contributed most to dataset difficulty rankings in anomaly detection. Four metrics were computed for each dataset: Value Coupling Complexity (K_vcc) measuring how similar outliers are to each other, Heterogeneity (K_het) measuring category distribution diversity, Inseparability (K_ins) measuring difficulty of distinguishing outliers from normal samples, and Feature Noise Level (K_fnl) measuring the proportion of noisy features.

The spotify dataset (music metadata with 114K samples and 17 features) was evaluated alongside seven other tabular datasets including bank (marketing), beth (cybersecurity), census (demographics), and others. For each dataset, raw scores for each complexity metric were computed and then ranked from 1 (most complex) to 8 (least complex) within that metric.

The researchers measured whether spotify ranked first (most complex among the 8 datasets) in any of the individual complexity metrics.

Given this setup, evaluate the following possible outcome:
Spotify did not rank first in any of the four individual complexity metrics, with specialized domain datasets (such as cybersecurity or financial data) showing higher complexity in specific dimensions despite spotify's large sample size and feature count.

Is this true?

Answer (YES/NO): NO